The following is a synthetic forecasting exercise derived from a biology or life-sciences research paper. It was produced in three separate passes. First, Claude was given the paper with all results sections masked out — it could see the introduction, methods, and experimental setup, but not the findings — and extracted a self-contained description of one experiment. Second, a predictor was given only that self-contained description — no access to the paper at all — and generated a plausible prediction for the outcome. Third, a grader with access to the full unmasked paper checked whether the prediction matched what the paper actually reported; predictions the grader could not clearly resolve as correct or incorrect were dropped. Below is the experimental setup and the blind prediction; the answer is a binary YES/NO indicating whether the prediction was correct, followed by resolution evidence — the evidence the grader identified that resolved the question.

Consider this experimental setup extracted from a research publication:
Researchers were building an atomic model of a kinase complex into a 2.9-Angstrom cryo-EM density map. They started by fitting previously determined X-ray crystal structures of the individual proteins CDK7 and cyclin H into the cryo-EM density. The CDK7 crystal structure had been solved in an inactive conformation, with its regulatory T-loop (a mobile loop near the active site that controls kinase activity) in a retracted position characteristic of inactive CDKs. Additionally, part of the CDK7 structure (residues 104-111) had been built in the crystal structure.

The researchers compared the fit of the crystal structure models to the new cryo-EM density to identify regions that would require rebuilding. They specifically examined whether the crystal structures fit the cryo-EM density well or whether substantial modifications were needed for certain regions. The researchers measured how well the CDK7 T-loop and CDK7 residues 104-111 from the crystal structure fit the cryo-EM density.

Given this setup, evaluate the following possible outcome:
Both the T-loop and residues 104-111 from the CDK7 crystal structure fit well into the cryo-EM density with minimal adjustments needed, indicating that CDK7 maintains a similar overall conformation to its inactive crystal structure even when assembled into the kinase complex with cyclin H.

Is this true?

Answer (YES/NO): NO